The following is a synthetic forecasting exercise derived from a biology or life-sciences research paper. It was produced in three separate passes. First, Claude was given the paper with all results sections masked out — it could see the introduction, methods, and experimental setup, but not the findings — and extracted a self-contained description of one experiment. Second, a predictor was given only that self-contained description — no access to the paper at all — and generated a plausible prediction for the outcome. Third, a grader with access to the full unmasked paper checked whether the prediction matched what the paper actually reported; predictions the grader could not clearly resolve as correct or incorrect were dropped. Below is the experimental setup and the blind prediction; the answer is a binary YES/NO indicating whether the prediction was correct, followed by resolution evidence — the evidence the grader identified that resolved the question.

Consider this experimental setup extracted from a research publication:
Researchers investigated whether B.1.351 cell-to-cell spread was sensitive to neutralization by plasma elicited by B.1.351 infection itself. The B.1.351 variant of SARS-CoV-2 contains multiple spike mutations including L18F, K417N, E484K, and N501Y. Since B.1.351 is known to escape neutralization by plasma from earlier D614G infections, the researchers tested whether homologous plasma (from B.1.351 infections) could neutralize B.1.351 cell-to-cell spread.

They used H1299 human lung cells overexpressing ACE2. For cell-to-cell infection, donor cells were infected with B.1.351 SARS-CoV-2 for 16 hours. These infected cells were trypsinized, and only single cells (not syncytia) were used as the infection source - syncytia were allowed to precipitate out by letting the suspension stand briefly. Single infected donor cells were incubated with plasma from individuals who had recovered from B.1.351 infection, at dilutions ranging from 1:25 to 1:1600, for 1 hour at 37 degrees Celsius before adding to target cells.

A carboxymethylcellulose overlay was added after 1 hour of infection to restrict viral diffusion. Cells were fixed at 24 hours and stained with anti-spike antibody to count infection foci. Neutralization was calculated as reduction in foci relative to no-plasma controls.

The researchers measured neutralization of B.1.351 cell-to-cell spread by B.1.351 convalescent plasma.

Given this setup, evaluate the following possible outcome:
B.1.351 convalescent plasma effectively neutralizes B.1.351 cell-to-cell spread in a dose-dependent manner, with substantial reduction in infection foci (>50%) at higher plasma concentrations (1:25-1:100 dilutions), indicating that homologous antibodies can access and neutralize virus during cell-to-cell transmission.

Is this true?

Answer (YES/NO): NO